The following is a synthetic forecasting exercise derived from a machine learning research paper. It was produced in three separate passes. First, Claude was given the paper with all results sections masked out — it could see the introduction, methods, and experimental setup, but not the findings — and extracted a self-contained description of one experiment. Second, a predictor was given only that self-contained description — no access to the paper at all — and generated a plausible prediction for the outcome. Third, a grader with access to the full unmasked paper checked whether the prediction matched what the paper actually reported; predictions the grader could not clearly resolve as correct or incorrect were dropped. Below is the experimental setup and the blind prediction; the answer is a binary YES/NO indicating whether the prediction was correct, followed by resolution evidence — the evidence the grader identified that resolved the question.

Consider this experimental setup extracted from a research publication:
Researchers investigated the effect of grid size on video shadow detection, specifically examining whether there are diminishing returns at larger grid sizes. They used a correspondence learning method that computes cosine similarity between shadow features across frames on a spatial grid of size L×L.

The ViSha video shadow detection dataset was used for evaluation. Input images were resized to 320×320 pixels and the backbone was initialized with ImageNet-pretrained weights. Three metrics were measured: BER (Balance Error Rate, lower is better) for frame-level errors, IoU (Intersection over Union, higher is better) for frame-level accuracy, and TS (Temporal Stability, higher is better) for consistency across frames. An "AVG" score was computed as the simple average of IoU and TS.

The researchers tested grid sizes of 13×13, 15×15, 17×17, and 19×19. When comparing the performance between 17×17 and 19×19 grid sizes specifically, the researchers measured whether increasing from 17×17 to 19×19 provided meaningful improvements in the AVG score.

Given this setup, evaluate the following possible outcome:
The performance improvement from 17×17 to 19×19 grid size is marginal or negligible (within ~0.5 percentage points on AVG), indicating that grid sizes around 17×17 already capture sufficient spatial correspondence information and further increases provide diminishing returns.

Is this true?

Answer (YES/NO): YES